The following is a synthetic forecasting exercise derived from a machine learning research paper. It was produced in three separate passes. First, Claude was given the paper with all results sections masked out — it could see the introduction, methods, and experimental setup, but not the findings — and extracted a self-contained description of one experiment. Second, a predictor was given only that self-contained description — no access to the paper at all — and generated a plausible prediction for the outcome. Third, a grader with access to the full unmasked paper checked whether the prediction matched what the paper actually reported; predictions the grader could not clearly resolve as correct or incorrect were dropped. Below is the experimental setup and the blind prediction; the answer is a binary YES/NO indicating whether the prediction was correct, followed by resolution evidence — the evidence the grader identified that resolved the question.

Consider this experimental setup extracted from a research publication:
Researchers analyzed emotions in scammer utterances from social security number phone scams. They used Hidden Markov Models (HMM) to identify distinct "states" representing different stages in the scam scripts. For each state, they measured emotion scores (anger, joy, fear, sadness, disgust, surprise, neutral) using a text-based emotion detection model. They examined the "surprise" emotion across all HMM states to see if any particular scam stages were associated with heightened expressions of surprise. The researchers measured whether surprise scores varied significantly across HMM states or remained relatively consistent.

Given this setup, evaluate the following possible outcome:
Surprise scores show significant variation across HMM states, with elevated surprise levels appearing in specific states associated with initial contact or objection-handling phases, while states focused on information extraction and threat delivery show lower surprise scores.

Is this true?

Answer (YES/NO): NO